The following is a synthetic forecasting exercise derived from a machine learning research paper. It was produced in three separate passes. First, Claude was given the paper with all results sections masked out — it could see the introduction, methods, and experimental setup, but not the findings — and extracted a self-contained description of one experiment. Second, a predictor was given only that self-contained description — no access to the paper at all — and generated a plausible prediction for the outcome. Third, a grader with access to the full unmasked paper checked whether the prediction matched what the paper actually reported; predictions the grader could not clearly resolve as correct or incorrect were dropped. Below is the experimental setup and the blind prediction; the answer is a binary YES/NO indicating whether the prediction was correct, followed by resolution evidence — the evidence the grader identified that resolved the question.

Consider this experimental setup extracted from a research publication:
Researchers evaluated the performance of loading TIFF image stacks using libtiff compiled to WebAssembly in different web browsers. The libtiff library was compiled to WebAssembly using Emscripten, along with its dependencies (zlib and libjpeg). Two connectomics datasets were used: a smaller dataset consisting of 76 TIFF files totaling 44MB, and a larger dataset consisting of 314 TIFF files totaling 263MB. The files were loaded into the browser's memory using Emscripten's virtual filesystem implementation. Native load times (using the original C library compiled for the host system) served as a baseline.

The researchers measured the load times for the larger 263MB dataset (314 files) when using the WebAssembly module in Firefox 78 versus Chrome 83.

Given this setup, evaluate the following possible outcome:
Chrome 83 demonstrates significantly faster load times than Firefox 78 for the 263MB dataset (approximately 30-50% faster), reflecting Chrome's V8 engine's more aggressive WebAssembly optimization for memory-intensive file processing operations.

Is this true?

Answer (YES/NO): NO